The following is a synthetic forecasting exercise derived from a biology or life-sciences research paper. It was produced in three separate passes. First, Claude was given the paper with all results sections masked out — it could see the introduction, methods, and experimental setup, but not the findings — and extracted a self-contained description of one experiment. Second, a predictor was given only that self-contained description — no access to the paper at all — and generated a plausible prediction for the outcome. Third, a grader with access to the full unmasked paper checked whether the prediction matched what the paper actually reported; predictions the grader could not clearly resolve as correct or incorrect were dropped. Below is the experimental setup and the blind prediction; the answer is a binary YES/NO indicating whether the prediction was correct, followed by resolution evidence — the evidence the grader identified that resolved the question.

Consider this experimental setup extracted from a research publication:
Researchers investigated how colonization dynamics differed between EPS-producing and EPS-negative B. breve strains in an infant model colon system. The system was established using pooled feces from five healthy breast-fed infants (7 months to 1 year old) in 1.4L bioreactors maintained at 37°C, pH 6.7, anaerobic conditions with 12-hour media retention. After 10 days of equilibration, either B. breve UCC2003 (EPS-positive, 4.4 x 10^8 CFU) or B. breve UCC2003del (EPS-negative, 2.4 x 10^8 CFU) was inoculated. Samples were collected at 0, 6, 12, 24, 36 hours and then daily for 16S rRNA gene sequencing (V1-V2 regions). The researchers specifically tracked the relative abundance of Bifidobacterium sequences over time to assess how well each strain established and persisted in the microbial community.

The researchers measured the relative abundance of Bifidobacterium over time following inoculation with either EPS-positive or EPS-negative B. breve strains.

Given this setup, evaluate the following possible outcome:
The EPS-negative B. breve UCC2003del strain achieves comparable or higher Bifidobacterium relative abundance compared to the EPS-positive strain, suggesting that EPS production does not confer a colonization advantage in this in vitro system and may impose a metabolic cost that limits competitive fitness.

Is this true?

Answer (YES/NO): NO